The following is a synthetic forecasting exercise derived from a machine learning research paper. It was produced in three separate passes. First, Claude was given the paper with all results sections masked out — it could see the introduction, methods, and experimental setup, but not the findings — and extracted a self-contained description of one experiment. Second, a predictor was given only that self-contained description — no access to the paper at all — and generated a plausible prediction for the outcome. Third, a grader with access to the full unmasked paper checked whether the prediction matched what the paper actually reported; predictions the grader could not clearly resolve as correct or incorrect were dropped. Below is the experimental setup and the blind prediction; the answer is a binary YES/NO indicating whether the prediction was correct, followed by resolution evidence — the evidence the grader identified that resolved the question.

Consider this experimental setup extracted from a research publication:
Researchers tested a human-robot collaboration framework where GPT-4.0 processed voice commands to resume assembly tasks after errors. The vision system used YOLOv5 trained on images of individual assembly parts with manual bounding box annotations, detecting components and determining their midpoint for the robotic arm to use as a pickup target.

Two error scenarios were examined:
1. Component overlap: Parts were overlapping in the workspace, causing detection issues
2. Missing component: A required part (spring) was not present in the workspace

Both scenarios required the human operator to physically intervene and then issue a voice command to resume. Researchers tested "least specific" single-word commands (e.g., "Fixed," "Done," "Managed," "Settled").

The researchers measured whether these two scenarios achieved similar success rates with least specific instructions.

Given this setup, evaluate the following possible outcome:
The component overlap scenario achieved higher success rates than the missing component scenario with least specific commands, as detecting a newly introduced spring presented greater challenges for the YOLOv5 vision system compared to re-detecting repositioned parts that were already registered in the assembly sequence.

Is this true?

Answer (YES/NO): NO